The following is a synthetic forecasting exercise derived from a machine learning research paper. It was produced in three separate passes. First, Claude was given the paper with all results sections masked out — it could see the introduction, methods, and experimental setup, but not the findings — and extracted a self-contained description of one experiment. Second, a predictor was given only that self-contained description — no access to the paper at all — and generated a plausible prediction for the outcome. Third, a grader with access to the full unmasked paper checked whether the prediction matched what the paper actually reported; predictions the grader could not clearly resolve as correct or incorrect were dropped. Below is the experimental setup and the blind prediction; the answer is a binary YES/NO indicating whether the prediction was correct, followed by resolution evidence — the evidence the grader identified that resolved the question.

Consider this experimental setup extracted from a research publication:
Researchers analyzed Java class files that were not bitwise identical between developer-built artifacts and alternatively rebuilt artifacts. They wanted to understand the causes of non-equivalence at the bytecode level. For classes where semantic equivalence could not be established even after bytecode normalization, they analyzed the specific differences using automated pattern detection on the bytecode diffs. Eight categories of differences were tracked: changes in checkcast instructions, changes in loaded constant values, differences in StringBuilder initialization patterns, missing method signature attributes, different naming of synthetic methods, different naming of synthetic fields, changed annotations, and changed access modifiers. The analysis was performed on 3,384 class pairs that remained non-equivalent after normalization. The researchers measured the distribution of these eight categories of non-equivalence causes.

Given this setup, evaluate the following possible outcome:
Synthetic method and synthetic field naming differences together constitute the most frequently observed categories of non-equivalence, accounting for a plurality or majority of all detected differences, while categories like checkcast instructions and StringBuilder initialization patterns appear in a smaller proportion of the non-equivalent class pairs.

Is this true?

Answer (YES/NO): NO